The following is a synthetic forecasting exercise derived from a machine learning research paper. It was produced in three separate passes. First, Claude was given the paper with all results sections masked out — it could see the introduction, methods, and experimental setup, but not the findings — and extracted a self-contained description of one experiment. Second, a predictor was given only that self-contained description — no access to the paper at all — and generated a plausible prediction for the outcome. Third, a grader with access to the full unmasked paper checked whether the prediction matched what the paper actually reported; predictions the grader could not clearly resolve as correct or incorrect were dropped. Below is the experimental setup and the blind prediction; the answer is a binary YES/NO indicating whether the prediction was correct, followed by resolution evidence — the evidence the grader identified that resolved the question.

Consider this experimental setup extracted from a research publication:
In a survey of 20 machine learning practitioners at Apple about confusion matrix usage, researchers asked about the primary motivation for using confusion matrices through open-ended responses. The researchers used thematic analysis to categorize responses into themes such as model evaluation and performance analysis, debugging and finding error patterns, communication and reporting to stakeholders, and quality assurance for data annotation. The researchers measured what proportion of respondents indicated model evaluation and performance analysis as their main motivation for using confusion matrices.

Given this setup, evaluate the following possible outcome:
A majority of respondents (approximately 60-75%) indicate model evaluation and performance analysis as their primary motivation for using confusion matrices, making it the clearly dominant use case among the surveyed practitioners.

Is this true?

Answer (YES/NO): YES